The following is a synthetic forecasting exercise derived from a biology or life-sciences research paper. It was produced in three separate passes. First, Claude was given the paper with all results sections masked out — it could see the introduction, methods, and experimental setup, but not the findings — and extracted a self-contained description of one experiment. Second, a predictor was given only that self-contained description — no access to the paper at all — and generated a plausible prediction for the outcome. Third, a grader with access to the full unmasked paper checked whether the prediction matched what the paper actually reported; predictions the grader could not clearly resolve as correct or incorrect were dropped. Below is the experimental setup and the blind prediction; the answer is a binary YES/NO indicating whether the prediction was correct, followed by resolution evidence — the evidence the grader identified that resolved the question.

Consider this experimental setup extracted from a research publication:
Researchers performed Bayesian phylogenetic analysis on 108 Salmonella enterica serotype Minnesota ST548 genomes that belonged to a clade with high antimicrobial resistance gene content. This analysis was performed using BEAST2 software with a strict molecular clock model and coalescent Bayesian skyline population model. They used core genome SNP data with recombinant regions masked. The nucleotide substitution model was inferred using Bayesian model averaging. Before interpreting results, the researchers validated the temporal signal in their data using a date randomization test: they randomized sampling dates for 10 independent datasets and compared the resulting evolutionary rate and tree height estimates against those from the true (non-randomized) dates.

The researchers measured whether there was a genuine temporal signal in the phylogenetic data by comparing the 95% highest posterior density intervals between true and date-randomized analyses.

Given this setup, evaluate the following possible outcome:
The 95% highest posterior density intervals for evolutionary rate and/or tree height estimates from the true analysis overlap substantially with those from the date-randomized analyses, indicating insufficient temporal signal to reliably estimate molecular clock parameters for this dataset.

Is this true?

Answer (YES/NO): NO